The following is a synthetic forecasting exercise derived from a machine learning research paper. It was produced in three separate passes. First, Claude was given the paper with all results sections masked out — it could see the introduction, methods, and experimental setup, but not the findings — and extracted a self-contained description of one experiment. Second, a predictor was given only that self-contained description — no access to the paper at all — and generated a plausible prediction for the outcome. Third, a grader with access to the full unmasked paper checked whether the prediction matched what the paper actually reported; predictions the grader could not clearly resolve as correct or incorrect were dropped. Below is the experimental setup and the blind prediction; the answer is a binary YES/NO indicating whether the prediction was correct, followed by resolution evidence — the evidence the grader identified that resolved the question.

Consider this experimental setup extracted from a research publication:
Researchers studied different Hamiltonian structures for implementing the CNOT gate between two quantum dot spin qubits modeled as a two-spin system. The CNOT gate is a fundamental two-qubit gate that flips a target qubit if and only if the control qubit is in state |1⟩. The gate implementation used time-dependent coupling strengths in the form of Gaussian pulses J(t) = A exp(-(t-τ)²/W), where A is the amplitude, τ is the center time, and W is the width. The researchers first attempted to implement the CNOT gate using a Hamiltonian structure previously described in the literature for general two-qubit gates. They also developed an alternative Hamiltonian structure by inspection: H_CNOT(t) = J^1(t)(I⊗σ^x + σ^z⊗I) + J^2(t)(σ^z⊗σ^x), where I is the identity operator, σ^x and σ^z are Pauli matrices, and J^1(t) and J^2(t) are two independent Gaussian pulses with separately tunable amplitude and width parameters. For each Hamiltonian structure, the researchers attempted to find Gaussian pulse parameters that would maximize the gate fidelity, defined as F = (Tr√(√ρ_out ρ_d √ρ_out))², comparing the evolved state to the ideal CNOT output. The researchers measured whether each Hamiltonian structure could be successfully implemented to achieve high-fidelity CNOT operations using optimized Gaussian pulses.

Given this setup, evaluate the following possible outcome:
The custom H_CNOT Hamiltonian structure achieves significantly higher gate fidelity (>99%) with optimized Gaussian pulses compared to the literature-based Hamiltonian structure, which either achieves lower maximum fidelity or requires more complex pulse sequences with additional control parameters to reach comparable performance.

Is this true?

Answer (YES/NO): YES